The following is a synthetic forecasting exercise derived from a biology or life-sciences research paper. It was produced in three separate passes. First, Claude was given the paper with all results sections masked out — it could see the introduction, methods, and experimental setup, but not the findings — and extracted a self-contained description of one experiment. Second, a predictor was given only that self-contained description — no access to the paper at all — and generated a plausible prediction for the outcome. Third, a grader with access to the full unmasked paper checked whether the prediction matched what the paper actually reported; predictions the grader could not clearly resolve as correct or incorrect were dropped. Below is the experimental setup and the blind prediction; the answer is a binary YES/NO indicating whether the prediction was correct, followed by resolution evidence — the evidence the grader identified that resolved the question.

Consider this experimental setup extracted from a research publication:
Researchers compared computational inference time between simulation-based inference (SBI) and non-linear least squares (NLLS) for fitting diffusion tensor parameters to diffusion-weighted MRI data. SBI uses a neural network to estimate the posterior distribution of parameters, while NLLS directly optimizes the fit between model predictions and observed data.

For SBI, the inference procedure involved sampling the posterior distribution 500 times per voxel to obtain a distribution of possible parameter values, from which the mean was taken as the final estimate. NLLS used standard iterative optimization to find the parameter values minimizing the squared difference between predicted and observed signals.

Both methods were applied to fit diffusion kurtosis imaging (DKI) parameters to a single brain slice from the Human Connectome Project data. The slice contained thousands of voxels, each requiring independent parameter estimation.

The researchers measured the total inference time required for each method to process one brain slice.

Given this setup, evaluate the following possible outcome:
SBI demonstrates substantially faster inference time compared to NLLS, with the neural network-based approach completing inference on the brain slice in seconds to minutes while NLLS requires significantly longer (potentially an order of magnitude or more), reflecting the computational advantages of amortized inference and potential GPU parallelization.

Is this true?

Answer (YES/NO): NO